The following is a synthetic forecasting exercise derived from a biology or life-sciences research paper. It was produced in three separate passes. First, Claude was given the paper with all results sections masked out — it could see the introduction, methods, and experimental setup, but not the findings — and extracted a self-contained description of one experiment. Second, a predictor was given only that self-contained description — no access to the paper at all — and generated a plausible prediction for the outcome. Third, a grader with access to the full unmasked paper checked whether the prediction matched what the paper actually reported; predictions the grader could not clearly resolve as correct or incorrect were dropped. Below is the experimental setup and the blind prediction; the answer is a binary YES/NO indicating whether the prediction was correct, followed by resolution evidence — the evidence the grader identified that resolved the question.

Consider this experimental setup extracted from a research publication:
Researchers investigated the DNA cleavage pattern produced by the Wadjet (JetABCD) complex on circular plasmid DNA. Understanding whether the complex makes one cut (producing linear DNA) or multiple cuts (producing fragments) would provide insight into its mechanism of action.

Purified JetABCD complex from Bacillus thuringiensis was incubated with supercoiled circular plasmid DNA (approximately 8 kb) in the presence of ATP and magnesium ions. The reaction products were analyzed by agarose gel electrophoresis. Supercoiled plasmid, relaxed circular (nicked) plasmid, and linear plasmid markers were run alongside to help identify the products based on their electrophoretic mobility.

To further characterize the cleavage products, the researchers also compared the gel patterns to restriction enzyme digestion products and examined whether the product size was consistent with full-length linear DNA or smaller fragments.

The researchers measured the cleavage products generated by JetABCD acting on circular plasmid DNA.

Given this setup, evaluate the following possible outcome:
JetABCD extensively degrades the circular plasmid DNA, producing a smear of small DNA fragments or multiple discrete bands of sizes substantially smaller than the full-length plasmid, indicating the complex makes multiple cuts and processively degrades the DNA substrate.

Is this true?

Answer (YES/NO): NO